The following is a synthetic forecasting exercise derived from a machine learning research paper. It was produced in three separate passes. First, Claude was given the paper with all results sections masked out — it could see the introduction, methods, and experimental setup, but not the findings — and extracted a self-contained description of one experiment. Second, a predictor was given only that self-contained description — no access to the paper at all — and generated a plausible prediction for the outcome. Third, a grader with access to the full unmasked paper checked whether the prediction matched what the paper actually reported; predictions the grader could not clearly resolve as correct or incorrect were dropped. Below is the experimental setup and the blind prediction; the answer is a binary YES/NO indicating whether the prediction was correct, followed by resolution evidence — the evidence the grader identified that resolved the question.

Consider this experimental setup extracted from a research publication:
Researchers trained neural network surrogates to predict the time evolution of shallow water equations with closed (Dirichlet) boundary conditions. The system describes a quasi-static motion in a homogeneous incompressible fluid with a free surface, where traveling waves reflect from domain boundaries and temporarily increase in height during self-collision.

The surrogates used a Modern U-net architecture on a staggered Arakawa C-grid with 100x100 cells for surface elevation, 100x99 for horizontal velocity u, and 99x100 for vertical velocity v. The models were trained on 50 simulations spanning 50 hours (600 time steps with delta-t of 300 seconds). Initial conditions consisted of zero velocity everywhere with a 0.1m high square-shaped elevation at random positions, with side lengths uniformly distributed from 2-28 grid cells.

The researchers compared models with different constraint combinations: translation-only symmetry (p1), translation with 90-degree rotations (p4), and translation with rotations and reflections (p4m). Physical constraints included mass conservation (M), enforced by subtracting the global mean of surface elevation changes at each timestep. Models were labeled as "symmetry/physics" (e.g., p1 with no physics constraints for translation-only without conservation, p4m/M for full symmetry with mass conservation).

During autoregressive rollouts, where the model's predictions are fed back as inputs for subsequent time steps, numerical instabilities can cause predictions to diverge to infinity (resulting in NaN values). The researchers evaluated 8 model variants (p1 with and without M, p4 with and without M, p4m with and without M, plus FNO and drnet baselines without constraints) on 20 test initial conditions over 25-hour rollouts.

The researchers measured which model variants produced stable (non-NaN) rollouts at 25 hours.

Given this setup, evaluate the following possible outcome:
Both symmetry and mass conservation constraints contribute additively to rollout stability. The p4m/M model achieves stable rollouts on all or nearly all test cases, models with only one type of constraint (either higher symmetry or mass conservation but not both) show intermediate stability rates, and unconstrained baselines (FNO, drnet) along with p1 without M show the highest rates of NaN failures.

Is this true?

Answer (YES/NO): NO